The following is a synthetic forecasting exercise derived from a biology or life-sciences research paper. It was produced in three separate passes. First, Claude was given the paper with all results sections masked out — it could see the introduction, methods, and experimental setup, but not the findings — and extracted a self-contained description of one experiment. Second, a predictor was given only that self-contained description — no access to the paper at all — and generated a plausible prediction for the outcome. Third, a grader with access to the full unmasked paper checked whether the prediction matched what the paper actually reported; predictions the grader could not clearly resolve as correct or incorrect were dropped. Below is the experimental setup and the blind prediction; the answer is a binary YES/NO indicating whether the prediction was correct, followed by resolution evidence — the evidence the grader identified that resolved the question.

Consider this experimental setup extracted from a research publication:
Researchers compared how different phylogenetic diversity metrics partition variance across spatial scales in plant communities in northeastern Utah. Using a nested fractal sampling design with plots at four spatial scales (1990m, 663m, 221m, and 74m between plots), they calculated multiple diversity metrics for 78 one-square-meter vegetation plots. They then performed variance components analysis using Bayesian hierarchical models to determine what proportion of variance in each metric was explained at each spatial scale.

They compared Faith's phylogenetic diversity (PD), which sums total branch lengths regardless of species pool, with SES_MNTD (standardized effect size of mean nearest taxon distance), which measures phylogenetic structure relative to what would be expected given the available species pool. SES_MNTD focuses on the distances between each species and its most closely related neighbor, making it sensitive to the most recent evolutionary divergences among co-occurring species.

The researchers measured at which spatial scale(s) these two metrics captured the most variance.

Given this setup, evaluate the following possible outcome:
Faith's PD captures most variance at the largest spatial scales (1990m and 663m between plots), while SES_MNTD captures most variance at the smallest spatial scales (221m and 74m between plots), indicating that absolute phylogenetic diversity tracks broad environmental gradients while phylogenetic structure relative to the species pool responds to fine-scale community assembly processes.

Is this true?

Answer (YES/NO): NO